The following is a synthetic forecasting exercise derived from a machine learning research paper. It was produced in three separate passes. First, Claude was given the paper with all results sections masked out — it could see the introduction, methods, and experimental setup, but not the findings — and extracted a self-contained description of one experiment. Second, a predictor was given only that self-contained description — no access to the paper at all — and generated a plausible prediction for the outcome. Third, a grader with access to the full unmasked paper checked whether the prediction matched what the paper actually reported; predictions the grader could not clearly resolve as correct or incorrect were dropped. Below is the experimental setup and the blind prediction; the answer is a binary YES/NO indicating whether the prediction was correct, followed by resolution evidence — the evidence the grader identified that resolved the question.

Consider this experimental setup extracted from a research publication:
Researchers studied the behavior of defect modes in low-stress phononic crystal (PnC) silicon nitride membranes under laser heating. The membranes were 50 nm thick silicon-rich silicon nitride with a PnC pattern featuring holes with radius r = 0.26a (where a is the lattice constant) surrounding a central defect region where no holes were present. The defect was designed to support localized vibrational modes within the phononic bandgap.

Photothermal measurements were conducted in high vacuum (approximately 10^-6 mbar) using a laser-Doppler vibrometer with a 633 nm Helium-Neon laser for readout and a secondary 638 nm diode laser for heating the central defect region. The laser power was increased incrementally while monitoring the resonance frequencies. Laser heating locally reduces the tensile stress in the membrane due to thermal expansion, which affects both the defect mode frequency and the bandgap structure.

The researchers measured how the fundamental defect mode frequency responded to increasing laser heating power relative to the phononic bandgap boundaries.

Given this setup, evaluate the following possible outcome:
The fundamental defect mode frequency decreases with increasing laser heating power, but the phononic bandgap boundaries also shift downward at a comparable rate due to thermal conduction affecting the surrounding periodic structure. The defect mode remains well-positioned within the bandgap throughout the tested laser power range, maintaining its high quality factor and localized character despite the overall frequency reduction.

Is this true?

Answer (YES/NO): NO